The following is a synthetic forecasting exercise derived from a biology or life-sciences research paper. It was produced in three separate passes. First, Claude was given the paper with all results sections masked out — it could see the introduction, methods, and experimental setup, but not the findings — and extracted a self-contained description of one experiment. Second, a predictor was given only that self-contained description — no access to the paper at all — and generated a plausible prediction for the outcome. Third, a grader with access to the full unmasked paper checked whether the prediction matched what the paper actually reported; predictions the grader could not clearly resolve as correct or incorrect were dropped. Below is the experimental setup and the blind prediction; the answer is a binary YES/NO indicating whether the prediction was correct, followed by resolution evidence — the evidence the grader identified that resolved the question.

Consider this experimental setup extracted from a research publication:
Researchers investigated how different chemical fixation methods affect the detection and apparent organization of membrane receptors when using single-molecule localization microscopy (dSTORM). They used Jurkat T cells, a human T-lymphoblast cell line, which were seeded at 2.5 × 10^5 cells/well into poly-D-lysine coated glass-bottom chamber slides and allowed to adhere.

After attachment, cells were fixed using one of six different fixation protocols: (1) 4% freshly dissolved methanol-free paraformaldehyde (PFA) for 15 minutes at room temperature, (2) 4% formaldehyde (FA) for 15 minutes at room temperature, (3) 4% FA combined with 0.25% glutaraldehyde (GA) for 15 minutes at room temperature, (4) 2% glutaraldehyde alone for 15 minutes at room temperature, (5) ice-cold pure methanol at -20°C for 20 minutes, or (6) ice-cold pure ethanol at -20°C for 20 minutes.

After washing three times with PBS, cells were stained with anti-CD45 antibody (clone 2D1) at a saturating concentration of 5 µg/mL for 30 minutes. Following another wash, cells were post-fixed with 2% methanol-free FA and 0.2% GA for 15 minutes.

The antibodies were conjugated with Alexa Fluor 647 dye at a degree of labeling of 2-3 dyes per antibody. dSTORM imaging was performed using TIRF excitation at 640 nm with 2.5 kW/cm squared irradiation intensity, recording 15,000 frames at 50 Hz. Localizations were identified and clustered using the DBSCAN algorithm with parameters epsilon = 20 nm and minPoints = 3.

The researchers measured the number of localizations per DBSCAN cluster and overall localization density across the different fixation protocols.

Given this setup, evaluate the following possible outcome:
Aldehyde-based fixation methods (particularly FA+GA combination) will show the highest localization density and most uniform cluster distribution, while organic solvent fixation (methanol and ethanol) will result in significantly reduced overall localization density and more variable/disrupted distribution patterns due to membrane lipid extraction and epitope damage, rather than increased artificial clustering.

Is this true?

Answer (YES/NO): NO